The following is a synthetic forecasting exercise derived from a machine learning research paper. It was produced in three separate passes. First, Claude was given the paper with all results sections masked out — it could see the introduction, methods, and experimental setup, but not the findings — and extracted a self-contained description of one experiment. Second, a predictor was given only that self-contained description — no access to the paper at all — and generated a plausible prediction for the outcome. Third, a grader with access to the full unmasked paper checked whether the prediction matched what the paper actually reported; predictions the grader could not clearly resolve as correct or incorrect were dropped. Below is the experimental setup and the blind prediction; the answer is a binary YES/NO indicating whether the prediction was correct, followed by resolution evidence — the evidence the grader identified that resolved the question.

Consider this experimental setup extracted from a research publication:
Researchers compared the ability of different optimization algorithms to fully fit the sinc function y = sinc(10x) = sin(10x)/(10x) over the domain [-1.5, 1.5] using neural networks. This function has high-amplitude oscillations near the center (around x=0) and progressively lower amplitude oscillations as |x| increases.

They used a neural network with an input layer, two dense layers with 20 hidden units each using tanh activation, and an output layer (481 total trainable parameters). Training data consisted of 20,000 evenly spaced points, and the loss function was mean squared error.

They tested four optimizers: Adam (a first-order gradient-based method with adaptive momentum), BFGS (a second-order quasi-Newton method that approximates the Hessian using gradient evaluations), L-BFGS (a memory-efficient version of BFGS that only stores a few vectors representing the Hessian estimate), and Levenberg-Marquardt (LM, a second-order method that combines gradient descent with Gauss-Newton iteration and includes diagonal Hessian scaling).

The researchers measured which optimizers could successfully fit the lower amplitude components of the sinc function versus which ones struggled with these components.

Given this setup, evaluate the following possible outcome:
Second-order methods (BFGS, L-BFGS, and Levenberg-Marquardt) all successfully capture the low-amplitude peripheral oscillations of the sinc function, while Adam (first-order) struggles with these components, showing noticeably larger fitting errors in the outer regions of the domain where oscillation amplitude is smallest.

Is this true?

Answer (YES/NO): NO